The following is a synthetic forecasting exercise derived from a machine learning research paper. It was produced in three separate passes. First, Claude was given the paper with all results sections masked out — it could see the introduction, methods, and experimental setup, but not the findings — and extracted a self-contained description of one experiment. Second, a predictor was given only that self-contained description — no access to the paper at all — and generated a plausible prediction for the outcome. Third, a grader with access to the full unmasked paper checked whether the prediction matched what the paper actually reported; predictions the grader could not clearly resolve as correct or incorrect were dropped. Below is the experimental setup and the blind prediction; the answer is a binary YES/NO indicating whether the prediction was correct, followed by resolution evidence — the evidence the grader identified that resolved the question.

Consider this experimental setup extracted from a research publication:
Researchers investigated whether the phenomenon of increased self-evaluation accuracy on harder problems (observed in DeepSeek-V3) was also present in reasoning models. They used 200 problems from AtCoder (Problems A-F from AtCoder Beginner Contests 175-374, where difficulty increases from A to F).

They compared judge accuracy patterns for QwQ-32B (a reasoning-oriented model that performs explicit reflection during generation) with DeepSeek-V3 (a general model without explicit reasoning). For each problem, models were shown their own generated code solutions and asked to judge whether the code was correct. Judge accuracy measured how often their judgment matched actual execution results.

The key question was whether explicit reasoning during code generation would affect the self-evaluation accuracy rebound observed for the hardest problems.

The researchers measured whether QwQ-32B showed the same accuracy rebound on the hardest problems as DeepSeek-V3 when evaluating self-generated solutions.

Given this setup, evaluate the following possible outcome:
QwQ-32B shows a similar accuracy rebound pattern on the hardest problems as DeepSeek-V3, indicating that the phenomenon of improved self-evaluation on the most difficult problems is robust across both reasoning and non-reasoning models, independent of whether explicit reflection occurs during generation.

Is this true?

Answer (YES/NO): NO